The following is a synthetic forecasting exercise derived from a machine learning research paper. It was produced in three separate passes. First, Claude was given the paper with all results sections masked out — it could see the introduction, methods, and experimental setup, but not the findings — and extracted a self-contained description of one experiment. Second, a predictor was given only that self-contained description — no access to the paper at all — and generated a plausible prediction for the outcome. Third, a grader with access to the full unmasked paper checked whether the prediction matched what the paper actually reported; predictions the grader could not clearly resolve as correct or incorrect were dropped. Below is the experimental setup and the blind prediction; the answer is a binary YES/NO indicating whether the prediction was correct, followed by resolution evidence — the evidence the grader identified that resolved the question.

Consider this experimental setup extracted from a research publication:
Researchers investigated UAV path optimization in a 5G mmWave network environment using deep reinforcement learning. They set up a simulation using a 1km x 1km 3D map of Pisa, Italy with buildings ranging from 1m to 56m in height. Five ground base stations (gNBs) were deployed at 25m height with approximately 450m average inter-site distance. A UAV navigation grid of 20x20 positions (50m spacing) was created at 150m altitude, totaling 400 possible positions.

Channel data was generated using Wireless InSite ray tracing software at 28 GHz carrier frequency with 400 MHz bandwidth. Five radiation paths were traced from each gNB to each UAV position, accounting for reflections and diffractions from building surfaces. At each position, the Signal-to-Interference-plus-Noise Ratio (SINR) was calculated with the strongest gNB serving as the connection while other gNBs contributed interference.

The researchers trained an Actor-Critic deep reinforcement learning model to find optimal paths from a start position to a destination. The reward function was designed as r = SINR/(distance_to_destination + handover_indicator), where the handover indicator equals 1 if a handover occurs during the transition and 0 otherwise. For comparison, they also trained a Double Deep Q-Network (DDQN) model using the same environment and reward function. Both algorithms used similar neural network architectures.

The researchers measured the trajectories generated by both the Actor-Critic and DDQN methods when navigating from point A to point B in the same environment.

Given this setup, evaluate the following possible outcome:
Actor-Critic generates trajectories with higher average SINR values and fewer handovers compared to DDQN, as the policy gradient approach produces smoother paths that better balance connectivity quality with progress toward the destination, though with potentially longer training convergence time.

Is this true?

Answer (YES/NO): NO